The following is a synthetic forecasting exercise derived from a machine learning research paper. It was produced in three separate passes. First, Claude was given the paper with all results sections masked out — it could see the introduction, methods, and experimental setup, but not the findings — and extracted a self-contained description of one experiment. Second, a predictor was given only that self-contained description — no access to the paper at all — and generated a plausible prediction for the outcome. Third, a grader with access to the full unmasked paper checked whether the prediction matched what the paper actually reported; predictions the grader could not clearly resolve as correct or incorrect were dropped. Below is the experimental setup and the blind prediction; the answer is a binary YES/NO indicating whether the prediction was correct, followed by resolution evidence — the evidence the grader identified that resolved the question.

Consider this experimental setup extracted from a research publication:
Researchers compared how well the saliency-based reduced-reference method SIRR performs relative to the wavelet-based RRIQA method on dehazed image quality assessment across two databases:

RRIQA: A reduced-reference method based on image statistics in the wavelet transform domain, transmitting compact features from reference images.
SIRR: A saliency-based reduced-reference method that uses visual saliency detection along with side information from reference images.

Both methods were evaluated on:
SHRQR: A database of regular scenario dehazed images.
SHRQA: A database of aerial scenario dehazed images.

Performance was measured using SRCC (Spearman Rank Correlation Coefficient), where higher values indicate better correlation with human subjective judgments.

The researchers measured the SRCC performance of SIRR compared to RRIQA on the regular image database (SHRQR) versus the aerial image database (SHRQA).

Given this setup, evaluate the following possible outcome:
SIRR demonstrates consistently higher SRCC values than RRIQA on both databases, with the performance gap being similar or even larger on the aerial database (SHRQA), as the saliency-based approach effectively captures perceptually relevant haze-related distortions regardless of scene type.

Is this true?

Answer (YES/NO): NO